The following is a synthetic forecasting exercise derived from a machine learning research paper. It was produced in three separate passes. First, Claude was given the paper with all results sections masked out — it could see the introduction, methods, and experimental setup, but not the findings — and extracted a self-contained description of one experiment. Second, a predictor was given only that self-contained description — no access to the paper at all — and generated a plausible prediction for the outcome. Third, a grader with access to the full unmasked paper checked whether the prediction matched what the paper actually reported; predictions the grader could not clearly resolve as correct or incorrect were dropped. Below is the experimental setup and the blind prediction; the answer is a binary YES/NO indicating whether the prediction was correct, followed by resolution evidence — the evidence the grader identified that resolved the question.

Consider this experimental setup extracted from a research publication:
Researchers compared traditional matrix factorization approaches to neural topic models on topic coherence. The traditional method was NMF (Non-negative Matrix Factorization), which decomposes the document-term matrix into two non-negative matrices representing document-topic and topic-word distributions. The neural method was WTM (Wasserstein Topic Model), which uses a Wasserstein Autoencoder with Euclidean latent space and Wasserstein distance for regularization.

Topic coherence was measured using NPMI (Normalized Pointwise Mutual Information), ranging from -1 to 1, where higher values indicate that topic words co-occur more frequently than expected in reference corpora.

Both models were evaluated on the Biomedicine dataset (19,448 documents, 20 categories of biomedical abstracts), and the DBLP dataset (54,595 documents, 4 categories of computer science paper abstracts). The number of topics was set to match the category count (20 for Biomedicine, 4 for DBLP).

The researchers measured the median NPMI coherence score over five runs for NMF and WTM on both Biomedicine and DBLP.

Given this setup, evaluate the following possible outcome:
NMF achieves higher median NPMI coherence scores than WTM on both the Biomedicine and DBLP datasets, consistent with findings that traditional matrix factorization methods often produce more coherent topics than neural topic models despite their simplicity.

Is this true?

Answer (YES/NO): YES